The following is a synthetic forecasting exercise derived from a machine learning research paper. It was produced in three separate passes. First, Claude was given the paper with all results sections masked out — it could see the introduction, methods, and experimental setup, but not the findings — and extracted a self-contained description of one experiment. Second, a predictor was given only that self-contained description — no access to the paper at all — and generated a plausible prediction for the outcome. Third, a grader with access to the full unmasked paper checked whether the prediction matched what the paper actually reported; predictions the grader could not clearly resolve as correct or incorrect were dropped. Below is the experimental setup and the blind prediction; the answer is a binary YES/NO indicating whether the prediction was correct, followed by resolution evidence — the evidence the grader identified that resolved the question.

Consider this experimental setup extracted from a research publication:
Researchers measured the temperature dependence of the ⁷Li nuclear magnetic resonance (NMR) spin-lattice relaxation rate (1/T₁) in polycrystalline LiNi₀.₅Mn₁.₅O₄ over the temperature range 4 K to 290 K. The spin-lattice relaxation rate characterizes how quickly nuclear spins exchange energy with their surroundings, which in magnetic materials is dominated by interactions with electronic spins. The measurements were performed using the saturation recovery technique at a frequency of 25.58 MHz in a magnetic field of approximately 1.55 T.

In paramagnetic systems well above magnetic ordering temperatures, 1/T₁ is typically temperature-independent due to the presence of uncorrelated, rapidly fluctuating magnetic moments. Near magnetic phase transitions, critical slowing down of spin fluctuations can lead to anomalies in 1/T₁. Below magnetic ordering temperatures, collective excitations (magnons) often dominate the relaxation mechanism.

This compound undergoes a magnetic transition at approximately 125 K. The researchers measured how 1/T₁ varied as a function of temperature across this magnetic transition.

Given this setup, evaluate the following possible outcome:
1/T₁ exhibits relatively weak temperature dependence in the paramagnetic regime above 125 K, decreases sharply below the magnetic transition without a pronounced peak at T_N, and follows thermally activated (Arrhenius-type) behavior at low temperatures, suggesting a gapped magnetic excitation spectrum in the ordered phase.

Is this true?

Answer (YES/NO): NO